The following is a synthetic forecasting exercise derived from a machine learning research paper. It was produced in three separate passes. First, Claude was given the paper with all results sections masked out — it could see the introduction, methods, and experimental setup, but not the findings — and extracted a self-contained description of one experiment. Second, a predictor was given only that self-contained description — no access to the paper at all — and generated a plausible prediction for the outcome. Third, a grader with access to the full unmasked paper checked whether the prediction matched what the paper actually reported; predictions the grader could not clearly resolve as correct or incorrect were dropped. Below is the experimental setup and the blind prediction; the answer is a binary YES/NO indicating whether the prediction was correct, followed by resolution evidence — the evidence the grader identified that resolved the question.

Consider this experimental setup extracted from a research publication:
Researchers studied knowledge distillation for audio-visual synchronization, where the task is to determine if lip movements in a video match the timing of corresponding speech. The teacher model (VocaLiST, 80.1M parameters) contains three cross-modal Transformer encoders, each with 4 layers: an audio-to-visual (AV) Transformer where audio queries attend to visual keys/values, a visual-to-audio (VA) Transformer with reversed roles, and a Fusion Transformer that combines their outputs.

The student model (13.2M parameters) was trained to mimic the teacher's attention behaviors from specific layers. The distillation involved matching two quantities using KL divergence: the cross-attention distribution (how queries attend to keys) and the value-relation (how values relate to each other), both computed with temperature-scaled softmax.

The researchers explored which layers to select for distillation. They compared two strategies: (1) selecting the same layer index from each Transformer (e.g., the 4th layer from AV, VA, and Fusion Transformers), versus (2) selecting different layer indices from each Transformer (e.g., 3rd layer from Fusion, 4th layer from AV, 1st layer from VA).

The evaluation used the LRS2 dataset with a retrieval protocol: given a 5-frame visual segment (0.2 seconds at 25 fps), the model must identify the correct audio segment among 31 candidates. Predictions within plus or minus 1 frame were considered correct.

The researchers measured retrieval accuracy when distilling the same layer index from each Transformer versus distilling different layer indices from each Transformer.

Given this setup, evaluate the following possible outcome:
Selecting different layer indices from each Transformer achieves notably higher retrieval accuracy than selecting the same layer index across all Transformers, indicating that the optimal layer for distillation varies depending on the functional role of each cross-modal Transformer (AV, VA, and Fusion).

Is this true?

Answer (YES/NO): YES